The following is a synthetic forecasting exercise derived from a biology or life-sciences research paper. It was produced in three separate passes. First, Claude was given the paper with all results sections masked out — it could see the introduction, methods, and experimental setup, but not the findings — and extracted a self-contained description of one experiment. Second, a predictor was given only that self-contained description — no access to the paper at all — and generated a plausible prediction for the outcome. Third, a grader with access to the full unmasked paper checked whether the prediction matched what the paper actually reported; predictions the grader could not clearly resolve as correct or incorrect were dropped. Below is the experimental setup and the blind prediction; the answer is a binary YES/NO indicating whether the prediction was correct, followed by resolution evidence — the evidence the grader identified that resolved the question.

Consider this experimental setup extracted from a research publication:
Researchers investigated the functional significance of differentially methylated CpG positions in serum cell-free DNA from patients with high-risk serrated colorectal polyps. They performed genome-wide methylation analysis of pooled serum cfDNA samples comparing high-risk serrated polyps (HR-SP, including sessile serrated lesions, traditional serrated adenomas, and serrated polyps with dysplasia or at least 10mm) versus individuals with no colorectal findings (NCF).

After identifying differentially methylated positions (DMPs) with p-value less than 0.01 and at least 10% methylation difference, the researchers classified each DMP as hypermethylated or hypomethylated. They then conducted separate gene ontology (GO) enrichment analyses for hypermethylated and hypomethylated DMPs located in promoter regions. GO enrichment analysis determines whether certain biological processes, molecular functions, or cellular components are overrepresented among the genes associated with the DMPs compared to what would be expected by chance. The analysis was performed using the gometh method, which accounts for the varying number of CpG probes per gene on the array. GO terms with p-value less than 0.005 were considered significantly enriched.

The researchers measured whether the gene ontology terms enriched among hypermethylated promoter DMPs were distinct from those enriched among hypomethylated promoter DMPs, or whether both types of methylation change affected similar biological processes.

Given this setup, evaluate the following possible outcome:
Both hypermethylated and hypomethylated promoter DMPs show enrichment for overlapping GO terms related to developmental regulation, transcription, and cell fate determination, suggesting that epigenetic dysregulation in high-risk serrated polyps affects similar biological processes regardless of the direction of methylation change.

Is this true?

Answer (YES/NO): NO